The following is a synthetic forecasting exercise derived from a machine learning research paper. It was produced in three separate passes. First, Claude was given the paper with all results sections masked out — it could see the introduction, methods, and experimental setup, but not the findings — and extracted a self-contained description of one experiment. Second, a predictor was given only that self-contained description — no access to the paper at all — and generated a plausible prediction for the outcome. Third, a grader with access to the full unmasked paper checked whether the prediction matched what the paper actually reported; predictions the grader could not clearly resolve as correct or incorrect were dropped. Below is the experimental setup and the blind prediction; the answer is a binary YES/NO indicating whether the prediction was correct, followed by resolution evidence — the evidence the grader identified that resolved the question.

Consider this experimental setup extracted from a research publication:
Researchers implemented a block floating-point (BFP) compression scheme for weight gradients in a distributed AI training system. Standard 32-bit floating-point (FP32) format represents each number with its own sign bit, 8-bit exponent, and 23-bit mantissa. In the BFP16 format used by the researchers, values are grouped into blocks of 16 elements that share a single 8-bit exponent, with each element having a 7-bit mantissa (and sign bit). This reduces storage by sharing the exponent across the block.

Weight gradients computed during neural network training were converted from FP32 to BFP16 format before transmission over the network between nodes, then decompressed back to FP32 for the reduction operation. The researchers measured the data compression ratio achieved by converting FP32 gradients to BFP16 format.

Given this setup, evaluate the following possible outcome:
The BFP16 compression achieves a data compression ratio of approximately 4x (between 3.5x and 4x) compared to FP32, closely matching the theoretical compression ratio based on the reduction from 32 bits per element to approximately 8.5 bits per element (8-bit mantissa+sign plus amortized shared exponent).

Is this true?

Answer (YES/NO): YES